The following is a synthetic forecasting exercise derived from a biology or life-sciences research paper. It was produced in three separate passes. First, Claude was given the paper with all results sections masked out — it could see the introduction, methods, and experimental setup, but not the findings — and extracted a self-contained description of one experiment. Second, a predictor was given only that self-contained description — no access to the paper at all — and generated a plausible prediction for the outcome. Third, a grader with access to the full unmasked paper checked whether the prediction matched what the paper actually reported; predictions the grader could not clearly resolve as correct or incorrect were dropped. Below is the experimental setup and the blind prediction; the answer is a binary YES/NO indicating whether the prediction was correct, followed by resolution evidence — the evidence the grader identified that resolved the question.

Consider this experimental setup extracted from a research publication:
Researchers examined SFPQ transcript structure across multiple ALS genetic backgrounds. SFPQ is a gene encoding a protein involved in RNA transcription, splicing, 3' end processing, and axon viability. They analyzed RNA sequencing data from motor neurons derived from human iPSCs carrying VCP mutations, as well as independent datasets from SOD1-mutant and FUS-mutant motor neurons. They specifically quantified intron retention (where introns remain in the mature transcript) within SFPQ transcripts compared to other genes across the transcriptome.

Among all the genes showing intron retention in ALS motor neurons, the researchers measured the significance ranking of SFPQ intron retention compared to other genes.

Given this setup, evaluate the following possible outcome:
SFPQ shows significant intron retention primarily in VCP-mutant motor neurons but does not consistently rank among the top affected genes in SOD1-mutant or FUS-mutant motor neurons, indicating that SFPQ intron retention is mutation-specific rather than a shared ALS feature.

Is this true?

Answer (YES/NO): NO